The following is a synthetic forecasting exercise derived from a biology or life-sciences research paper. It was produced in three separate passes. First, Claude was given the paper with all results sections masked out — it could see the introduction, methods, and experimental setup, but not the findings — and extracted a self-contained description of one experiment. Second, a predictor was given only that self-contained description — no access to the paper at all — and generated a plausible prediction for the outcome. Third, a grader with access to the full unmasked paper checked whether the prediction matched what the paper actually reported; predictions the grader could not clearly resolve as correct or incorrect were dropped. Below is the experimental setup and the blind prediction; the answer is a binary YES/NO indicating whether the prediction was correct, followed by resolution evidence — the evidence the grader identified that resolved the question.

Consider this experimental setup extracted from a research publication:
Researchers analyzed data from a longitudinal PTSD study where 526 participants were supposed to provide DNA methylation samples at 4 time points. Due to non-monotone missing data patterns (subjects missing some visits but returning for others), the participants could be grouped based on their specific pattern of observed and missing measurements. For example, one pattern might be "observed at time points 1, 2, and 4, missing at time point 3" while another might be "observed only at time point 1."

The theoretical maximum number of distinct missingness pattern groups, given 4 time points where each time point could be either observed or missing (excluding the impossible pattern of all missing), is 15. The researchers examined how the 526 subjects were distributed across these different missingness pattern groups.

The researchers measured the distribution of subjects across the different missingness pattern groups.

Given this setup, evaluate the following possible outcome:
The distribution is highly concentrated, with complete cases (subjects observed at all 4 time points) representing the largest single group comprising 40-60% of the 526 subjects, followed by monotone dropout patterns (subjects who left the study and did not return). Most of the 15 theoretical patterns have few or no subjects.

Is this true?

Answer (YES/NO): NO